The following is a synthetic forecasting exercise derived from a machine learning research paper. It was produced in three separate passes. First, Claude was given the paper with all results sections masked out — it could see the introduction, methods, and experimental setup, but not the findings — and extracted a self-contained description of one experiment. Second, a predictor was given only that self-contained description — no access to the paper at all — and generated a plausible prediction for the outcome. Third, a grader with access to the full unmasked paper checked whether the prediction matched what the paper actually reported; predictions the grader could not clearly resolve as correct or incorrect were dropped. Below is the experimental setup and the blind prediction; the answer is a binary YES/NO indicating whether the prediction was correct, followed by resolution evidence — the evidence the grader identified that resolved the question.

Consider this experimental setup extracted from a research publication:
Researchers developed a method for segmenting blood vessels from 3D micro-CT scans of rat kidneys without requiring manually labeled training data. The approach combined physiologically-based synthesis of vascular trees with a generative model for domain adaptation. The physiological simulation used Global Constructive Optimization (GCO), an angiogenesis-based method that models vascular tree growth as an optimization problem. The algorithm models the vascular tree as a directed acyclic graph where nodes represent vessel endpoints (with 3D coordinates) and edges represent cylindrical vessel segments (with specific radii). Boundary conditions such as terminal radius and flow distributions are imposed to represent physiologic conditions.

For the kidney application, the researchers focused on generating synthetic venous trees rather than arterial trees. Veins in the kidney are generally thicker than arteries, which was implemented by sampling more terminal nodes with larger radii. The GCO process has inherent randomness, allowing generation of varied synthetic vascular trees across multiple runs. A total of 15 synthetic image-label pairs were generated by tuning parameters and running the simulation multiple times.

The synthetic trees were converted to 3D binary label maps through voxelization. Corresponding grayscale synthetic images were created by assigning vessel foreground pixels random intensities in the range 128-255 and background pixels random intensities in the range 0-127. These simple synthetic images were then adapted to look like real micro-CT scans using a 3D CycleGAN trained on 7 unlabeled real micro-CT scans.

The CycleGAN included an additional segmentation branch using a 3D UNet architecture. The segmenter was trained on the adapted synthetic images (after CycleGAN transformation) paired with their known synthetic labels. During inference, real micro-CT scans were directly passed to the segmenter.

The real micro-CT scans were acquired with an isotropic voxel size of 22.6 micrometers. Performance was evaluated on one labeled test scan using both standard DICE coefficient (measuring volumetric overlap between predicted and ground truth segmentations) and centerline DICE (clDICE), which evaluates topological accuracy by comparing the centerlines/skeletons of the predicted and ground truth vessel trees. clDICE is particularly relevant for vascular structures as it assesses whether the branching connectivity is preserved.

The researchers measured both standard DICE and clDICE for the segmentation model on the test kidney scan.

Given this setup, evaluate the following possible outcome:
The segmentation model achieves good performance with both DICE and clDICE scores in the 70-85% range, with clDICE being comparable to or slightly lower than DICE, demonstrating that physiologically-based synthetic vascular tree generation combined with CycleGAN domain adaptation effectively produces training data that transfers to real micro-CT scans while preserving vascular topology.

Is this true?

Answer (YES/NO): NO